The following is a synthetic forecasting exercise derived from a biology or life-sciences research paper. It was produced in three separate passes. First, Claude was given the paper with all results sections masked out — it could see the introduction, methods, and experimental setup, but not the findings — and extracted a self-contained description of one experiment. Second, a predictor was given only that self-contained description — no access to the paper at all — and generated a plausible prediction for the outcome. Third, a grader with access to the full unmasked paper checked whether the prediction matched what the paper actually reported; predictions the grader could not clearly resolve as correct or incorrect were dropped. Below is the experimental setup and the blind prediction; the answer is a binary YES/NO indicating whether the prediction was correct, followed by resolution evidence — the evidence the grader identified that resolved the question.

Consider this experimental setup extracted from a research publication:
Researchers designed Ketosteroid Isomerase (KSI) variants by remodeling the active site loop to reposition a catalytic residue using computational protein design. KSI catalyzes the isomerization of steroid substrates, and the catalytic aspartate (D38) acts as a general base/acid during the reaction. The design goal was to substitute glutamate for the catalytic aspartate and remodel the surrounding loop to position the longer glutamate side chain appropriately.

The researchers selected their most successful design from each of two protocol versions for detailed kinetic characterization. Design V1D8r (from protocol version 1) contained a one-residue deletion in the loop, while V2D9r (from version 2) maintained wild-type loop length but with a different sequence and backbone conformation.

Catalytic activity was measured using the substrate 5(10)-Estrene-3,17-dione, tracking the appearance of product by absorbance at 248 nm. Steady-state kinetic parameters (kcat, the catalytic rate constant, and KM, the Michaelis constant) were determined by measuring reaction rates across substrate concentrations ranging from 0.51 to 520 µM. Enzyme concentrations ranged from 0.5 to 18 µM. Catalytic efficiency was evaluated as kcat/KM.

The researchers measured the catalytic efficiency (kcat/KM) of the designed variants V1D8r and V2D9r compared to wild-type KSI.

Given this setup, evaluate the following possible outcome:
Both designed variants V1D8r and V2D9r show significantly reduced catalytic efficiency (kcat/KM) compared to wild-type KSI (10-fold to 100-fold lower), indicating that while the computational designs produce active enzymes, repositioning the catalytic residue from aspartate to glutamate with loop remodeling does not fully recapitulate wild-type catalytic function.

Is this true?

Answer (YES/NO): NO